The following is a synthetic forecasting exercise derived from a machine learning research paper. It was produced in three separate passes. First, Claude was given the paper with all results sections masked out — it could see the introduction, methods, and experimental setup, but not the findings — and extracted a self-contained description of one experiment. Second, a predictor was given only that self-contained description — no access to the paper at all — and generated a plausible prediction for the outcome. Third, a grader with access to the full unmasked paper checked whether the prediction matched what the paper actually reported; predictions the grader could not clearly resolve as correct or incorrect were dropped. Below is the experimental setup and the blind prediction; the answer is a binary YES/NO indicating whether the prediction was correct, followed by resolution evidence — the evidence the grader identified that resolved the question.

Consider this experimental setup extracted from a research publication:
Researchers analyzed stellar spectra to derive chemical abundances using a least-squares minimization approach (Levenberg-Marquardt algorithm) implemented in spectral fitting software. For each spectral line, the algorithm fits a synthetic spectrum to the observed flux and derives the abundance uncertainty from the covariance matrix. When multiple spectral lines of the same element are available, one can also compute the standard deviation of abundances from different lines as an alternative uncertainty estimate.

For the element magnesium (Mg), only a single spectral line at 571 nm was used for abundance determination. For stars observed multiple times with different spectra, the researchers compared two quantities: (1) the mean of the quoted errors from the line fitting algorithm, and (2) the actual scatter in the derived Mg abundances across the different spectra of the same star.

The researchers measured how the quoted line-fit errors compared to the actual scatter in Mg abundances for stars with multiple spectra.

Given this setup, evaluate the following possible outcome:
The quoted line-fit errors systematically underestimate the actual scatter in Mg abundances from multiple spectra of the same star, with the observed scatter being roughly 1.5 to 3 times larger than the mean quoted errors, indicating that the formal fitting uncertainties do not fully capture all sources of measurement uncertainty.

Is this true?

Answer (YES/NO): NO